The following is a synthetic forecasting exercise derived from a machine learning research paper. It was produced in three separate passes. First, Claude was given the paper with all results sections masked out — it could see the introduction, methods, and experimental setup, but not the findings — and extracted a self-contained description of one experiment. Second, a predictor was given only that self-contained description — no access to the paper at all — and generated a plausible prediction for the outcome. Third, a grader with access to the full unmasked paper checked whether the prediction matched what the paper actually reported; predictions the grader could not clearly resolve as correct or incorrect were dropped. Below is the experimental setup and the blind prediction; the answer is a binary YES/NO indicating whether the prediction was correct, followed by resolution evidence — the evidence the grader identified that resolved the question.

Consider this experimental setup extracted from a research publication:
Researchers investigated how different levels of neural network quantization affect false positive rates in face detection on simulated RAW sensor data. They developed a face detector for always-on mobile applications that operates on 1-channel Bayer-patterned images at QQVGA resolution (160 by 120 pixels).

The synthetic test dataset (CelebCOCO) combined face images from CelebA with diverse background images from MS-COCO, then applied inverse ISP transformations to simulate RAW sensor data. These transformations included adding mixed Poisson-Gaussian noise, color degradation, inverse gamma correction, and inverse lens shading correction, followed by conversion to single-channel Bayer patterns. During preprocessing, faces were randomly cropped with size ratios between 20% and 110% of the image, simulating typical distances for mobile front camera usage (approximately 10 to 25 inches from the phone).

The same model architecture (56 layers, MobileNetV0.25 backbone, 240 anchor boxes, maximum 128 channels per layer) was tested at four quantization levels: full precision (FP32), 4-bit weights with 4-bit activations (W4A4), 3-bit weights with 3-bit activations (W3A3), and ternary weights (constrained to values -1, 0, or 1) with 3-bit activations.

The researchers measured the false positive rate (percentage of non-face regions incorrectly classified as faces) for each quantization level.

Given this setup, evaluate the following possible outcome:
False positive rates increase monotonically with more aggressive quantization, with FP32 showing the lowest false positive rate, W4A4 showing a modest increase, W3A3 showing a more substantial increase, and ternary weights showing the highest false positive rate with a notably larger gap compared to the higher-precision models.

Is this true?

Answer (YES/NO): NO